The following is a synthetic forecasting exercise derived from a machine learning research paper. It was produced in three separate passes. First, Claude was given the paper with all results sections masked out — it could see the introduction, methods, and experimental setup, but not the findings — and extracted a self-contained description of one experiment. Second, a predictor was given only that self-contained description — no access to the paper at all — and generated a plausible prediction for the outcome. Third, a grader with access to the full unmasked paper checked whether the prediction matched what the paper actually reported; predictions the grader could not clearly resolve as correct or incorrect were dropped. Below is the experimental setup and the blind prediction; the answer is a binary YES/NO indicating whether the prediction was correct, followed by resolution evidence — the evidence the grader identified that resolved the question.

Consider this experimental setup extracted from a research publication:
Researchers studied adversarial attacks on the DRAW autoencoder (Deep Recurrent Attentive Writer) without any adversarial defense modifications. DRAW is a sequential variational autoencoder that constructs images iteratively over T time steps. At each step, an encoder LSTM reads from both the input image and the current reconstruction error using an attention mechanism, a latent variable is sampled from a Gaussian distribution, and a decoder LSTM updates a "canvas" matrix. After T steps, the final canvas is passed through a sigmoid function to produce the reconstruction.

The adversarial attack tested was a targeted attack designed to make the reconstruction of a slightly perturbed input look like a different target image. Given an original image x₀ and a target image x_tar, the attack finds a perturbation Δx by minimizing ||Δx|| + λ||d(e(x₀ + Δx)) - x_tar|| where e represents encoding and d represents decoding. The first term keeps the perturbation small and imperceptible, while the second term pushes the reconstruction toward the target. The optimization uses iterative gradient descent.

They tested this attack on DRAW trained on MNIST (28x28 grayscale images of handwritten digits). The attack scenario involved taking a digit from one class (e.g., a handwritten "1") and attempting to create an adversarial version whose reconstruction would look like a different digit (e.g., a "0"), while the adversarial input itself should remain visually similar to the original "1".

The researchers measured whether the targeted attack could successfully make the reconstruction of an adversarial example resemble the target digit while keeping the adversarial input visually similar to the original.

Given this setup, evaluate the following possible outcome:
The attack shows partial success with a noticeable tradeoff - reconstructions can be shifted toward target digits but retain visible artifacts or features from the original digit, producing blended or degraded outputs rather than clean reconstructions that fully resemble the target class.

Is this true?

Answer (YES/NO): NO